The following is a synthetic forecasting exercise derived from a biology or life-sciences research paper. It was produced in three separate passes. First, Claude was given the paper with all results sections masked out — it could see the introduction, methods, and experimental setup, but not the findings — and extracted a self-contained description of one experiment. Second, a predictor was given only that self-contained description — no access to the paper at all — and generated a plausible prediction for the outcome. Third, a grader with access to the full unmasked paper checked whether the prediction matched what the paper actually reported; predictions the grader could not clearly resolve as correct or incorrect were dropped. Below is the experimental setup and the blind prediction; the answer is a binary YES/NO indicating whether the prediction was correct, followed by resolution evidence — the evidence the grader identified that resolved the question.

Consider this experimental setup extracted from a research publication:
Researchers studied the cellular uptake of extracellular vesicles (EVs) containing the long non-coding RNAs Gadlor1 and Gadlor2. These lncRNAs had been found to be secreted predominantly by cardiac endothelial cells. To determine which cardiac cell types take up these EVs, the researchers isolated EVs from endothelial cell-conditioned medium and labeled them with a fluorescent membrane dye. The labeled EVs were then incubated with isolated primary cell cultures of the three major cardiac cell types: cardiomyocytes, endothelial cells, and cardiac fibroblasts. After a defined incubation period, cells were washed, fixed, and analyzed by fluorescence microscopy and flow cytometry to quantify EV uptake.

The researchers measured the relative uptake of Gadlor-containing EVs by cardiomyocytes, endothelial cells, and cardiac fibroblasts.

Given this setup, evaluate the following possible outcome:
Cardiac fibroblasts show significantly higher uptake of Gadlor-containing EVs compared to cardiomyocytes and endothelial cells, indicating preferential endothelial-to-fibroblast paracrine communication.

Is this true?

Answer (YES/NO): NO